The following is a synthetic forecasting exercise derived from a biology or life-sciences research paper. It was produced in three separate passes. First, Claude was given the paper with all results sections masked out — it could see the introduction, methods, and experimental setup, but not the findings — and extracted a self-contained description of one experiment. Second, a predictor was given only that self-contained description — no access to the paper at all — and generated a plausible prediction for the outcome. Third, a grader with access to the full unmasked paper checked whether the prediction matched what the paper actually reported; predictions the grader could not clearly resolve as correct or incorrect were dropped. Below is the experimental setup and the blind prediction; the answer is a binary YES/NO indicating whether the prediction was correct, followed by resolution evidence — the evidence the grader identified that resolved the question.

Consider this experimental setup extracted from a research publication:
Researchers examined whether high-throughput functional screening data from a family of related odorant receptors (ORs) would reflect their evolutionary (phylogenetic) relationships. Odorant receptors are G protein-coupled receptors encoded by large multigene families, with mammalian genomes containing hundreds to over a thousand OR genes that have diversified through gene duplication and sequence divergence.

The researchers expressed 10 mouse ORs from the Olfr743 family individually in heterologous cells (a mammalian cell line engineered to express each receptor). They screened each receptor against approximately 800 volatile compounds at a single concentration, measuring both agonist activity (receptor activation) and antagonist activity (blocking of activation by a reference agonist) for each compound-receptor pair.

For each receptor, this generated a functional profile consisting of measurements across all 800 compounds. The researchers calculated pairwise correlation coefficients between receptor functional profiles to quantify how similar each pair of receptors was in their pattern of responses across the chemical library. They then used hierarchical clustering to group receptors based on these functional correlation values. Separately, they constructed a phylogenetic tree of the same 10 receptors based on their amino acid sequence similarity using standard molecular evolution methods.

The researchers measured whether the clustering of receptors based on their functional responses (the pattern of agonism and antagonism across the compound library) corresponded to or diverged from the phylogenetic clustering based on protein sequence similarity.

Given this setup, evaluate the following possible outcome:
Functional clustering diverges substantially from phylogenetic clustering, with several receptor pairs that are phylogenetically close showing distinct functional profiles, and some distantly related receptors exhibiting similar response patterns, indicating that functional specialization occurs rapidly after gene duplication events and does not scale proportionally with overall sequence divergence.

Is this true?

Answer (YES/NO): NO